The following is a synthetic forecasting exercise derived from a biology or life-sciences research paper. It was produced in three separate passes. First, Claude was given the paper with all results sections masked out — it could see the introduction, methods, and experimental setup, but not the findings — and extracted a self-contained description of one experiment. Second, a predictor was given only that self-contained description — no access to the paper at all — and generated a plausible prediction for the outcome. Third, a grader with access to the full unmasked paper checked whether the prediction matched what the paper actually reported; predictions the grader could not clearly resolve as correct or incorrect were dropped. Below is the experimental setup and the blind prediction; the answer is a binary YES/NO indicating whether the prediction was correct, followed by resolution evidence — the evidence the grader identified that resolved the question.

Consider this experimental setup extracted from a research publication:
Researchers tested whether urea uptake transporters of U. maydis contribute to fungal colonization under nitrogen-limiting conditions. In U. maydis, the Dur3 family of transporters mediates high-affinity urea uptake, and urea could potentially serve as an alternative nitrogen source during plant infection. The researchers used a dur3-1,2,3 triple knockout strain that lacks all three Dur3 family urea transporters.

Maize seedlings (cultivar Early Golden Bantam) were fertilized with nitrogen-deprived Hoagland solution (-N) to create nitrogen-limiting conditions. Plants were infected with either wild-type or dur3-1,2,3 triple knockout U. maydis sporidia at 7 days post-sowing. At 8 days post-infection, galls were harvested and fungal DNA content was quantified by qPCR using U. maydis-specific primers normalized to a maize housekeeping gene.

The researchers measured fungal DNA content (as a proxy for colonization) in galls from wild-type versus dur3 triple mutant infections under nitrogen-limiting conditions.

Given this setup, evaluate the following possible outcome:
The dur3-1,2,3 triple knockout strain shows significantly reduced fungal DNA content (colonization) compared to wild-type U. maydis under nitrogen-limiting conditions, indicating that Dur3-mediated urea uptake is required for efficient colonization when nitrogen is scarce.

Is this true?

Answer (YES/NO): NO